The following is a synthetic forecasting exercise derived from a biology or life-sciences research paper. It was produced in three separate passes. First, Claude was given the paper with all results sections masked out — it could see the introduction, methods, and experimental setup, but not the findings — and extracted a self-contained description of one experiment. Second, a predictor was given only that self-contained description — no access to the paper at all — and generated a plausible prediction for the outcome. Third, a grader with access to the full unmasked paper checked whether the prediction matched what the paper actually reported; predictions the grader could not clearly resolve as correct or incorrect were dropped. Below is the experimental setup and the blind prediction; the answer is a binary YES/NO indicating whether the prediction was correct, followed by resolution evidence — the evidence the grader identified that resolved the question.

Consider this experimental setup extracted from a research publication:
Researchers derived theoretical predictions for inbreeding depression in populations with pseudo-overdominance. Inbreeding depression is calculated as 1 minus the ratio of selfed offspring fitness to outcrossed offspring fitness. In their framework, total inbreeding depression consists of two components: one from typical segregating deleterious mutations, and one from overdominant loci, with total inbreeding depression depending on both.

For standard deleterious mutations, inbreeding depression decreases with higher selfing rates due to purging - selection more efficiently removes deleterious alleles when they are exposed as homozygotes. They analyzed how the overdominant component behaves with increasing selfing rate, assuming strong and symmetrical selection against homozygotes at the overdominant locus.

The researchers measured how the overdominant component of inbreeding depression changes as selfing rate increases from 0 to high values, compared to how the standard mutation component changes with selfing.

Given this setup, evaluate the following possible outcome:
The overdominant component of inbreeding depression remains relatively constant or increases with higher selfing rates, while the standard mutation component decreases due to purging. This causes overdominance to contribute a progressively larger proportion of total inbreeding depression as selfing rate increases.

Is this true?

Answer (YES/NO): YES